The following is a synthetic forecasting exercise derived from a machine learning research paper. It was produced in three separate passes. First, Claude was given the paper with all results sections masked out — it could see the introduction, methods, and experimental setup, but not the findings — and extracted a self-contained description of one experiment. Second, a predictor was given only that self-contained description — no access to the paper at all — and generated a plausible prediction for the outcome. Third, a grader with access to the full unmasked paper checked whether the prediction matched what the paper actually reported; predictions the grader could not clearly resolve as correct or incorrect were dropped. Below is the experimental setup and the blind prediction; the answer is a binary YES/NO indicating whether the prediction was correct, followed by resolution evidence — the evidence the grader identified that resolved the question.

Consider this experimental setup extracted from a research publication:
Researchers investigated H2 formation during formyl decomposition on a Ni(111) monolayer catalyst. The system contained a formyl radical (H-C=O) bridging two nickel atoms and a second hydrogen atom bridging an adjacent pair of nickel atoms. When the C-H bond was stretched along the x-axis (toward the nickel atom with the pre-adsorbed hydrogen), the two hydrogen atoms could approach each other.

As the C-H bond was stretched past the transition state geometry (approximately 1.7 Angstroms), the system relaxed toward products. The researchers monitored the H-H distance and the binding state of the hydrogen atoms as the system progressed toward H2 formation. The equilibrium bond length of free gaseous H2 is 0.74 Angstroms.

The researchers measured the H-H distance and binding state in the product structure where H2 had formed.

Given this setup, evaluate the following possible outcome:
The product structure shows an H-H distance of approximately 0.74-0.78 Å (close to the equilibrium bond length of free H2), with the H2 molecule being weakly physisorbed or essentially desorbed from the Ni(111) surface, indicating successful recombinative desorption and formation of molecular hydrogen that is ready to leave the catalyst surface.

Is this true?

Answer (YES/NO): NO